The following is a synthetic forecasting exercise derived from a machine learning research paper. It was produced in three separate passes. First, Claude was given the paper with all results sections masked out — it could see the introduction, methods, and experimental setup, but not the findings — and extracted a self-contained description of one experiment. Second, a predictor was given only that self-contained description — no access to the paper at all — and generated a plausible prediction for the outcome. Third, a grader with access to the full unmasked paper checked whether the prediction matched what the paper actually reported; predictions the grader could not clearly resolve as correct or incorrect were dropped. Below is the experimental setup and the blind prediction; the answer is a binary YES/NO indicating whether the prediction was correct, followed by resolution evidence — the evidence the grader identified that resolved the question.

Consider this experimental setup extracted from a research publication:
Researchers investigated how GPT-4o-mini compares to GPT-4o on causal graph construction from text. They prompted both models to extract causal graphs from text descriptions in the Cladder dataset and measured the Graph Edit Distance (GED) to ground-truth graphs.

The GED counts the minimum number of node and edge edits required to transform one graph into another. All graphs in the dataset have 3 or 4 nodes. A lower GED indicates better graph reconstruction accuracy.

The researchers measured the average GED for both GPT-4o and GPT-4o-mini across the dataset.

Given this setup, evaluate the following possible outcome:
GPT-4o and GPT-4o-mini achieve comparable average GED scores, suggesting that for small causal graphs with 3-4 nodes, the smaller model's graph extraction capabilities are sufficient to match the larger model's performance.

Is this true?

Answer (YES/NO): NO